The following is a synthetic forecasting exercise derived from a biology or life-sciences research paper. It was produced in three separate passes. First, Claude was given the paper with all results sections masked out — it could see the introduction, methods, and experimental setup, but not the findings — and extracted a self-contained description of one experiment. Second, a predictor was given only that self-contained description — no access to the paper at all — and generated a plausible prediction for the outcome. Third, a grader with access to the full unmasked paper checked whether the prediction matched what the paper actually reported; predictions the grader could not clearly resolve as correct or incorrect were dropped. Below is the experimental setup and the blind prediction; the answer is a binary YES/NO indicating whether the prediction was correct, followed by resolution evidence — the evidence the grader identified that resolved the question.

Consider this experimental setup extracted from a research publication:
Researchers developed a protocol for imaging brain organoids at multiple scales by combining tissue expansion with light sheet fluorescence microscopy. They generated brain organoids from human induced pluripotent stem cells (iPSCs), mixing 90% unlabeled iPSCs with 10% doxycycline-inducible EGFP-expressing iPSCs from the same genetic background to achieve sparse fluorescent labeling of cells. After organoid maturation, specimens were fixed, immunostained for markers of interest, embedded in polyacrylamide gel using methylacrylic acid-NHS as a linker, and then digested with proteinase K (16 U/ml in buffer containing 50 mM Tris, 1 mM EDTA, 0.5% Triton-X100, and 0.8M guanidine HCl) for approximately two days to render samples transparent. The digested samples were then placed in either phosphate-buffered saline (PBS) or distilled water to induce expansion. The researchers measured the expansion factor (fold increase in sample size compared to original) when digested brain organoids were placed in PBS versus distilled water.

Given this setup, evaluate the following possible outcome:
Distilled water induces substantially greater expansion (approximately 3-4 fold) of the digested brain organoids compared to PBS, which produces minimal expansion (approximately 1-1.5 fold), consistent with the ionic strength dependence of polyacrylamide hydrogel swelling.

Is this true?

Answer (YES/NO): YES